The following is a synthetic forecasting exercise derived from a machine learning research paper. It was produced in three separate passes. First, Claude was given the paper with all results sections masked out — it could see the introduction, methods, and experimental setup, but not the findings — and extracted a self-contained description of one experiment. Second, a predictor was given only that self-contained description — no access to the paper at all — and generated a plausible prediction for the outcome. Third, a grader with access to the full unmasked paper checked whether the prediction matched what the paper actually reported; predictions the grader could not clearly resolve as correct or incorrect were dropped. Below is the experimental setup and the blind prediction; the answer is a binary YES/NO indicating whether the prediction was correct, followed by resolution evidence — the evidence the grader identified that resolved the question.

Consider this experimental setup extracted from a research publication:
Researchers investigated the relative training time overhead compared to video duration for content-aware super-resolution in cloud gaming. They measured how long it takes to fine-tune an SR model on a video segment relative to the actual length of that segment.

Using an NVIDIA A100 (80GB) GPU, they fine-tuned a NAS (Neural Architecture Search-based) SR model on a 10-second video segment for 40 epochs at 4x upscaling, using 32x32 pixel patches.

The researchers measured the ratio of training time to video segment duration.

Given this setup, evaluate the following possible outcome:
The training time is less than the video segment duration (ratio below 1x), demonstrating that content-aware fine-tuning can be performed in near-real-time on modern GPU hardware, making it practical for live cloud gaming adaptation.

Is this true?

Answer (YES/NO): NO